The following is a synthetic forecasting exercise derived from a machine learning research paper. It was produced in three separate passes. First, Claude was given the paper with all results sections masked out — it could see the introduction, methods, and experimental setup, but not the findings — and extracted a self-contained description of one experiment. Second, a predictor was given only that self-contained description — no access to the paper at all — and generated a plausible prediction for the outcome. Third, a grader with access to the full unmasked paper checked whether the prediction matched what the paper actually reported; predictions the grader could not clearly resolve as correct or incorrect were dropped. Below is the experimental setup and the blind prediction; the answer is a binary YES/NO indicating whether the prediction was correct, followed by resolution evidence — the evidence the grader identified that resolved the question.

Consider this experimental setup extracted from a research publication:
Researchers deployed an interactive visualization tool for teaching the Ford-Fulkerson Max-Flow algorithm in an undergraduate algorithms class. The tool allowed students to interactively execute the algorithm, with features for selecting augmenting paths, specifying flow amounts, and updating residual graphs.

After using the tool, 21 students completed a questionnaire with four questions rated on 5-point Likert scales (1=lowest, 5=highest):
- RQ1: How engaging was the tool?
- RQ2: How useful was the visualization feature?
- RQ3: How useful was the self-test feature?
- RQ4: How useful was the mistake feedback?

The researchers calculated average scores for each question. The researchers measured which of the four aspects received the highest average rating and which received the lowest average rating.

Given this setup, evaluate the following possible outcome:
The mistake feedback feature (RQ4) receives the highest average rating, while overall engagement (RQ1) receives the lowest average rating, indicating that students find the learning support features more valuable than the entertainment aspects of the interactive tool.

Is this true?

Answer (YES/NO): NO